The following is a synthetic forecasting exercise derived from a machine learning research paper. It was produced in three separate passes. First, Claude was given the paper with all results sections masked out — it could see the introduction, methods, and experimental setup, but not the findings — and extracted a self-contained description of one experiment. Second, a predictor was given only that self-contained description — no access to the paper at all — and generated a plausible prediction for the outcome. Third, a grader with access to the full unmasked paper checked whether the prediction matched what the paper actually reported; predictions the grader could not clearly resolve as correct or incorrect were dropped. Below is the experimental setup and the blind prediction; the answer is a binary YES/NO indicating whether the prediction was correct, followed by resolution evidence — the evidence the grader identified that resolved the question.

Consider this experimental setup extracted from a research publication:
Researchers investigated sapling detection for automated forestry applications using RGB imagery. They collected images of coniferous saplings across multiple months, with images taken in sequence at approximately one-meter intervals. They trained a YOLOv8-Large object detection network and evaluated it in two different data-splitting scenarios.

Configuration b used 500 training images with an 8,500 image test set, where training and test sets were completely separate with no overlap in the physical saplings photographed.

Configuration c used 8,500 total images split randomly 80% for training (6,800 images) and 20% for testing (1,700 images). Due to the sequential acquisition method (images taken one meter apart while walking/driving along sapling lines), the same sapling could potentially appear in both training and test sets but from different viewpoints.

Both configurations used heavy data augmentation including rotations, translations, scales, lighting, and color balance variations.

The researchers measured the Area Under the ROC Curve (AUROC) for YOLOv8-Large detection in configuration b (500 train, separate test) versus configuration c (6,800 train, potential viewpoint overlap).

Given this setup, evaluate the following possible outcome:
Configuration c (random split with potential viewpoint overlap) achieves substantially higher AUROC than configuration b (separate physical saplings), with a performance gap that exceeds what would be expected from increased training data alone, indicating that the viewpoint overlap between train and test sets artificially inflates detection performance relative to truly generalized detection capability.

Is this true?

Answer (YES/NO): YES